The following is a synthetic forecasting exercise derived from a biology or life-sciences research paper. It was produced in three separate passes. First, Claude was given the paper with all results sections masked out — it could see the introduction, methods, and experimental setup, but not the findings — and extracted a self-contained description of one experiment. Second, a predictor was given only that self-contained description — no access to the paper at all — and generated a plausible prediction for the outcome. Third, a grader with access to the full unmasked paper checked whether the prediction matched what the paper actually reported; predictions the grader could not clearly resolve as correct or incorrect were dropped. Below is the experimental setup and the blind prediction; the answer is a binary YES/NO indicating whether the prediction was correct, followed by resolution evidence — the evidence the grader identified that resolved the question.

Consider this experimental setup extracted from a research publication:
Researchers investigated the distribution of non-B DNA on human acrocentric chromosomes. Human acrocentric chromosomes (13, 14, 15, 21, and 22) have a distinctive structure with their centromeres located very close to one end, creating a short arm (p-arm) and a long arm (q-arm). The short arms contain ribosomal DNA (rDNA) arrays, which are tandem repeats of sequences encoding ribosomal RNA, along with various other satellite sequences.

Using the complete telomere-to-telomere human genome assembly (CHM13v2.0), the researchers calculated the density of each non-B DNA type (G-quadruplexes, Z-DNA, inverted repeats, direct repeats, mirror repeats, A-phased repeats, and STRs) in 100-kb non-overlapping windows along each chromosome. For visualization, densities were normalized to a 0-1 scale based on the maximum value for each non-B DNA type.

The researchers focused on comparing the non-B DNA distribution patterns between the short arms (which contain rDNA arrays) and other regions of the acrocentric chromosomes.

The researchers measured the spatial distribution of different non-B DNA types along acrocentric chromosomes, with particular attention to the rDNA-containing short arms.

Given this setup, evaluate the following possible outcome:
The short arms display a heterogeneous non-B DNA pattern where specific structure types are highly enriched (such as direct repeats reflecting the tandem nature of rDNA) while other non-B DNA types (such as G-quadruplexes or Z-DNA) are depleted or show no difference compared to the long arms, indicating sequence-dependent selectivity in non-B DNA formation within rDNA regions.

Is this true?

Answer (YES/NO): NO